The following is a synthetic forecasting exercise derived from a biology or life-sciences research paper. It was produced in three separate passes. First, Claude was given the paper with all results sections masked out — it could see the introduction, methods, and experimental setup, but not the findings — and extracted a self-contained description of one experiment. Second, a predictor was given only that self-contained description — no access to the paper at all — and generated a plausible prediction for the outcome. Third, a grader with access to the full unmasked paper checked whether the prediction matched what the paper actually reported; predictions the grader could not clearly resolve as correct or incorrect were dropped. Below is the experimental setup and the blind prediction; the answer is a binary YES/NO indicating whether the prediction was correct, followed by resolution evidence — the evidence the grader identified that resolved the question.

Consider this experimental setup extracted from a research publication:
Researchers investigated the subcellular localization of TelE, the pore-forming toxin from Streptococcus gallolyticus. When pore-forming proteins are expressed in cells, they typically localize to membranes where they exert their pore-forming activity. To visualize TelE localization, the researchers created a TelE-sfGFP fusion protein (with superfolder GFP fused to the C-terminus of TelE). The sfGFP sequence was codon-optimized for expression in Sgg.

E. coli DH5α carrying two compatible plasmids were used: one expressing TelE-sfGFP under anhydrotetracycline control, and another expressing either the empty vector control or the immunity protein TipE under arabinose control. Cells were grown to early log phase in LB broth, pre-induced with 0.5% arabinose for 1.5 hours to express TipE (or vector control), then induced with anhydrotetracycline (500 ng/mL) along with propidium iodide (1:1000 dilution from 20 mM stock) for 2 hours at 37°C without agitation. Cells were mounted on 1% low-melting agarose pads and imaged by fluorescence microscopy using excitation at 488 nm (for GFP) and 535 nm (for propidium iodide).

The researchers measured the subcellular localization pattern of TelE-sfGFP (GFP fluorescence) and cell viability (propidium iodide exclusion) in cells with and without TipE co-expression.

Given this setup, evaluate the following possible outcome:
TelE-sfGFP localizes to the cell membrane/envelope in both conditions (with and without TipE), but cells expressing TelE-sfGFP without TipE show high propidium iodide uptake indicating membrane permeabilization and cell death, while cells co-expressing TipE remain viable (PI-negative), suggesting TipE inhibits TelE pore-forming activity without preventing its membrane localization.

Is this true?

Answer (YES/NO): NO